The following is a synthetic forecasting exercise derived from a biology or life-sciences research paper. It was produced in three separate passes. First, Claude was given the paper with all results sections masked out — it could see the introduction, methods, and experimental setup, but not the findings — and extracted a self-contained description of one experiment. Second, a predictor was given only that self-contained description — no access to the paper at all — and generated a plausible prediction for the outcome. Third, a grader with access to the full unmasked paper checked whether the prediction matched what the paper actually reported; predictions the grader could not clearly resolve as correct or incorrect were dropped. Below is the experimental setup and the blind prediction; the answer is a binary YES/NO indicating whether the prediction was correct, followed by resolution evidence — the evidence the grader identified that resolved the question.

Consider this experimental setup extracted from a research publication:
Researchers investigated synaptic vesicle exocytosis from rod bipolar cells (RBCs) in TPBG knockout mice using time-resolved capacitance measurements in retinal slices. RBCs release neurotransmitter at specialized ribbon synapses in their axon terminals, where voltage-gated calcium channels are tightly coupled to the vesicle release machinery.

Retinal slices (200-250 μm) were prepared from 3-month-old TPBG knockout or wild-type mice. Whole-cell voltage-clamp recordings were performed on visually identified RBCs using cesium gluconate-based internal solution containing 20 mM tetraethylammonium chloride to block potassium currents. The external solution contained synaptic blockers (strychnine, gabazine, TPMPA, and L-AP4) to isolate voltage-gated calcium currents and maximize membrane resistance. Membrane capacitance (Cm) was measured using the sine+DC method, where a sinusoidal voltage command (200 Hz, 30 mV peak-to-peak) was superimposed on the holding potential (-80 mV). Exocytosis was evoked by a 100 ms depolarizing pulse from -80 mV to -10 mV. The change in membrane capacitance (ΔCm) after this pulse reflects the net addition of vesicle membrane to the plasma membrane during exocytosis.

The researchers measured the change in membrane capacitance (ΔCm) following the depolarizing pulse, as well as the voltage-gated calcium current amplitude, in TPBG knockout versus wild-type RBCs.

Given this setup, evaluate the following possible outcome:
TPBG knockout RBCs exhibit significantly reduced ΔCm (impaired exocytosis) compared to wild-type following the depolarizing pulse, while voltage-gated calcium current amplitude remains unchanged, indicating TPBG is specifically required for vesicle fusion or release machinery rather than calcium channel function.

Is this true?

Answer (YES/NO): YES